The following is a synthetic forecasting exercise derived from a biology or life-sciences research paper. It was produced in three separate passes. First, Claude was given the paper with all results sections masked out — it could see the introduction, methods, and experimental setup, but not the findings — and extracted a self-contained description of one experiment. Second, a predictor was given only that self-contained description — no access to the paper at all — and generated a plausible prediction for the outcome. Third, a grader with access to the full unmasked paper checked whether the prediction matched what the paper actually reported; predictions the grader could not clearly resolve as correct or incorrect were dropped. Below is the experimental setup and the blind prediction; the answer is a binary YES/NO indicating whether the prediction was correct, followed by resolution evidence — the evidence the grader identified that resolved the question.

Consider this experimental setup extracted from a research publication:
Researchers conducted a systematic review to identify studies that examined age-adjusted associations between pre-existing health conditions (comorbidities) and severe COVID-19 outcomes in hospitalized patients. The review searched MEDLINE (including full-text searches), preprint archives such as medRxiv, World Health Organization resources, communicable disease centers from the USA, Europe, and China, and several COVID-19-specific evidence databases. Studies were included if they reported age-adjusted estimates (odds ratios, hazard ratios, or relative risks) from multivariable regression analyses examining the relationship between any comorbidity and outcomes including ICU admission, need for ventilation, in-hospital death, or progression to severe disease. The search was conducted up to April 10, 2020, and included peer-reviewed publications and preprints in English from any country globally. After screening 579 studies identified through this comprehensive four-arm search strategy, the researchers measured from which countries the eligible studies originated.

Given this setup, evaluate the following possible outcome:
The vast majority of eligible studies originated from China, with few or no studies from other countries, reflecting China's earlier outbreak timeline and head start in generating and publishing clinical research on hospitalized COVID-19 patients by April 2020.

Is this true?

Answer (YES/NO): YES